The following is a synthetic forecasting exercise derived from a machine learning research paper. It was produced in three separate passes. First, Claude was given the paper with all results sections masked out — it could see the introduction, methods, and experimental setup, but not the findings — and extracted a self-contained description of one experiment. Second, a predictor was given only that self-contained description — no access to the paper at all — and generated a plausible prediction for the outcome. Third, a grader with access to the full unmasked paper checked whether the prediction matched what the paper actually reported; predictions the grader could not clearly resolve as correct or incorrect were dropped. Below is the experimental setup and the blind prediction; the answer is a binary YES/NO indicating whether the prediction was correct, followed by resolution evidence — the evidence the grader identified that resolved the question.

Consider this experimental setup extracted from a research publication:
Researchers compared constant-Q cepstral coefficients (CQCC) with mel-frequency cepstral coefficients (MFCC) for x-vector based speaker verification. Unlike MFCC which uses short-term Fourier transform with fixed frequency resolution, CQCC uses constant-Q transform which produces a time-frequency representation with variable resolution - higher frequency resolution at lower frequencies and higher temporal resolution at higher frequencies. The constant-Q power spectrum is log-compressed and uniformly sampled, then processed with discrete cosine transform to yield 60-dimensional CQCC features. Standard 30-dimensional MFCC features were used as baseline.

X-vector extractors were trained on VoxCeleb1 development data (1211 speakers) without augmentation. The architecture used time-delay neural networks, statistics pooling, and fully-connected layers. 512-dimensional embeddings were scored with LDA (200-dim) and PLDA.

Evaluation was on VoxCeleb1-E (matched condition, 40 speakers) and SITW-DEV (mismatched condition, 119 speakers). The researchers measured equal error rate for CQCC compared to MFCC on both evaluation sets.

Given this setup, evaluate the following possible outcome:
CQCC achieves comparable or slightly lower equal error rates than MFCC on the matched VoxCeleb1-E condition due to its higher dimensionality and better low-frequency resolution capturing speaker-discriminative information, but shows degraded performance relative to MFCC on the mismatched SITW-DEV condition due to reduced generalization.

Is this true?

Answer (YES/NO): NO